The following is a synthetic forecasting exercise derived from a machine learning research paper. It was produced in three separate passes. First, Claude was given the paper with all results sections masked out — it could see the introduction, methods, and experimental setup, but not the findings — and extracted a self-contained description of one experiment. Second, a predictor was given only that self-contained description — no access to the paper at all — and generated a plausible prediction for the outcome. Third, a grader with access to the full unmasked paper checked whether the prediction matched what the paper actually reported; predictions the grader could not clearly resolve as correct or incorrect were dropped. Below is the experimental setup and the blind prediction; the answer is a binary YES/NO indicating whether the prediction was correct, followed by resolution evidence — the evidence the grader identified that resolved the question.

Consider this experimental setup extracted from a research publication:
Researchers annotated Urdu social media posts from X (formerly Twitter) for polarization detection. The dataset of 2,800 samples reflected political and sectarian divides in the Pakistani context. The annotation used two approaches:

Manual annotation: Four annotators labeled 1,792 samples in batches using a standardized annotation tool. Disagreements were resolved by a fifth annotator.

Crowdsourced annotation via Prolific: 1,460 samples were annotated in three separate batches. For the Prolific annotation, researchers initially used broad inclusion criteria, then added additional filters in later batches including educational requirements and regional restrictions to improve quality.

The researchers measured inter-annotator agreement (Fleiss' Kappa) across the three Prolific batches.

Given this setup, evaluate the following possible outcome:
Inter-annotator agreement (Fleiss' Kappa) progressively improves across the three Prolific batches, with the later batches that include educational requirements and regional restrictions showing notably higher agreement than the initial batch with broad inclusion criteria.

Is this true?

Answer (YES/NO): YES